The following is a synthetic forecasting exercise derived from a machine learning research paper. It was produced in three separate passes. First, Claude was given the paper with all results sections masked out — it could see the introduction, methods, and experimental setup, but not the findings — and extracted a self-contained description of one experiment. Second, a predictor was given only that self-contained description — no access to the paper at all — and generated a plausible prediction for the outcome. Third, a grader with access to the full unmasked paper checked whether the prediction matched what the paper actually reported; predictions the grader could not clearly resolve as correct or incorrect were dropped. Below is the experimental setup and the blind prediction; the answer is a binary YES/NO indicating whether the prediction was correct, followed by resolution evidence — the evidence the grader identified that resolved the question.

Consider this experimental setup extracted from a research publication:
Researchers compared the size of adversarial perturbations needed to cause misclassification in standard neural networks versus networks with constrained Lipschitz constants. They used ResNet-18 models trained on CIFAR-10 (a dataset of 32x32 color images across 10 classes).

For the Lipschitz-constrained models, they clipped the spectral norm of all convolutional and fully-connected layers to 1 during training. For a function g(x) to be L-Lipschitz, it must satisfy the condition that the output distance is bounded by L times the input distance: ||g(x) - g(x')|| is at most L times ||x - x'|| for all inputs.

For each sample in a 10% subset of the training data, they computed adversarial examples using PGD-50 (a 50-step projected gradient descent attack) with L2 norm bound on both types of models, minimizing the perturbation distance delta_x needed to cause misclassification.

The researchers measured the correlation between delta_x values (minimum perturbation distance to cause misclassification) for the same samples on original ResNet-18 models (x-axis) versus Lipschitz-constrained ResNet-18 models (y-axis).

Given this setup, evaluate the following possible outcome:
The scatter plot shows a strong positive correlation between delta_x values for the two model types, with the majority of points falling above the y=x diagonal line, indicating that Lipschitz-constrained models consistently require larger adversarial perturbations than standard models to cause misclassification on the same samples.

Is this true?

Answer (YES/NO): NO